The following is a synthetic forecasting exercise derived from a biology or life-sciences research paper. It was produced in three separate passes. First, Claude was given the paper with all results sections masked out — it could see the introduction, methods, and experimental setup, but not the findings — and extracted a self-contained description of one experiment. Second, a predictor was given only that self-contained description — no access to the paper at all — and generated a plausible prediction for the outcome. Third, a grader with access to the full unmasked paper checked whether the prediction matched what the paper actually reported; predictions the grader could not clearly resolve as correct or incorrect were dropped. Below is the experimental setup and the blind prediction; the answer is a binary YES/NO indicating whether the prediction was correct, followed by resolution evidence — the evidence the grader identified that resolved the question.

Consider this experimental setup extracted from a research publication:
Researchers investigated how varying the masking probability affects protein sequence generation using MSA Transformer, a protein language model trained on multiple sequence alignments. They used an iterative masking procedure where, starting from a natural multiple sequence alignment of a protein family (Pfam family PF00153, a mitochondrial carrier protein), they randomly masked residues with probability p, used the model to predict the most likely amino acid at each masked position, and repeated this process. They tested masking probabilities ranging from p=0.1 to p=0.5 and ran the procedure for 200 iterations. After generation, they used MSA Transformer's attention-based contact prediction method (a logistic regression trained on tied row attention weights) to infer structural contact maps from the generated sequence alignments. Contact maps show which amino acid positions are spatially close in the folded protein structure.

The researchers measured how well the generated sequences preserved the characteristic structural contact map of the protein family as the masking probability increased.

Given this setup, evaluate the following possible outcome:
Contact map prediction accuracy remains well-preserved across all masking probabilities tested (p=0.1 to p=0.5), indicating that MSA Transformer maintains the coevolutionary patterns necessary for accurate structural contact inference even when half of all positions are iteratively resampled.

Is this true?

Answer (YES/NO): NO